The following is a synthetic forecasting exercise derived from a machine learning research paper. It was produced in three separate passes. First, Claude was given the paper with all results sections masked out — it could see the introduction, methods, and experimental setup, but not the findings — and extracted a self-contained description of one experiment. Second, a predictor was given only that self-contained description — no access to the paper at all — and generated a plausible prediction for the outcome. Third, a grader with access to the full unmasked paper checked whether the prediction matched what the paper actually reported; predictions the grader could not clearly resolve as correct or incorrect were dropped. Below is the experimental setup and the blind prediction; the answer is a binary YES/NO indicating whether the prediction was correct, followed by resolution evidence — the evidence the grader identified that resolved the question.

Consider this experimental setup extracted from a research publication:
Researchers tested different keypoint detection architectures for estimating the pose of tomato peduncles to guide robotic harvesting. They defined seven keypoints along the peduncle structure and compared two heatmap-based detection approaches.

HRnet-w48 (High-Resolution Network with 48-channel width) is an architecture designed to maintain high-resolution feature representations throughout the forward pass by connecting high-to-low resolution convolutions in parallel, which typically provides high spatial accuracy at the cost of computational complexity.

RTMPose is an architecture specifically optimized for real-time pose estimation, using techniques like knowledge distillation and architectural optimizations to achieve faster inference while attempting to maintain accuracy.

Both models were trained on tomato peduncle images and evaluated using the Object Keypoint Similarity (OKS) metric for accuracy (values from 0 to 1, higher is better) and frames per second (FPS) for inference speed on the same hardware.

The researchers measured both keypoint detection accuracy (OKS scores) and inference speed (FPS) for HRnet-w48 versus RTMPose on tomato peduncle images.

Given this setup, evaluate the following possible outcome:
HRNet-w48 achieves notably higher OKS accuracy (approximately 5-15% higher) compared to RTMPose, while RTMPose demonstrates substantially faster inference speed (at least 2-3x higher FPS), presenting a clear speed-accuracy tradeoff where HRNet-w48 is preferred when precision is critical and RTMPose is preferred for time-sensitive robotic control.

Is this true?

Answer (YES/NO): NO